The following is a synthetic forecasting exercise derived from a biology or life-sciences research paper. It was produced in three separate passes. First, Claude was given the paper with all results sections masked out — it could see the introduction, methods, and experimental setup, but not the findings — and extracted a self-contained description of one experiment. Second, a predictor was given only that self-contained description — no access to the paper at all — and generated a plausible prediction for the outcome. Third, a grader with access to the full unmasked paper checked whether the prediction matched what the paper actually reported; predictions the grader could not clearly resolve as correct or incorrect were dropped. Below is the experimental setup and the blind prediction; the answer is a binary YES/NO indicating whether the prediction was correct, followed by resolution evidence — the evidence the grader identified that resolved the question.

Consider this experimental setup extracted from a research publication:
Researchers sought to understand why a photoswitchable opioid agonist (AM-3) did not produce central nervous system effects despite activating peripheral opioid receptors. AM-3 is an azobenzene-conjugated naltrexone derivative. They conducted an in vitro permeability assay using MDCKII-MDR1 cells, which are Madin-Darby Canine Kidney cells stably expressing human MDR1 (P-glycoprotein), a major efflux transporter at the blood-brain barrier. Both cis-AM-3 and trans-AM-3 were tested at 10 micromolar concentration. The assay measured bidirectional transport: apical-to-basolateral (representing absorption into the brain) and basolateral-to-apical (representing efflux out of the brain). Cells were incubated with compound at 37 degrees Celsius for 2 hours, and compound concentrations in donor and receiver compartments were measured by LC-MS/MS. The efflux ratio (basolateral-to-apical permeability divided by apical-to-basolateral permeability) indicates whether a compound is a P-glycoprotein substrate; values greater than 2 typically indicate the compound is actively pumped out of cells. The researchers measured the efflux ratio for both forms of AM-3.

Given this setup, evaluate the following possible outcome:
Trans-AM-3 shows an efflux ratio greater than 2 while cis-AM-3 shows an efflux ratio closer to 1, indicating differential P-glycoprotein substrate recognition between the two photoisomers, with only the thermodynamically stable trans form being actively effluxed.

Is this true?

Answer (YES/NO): NO